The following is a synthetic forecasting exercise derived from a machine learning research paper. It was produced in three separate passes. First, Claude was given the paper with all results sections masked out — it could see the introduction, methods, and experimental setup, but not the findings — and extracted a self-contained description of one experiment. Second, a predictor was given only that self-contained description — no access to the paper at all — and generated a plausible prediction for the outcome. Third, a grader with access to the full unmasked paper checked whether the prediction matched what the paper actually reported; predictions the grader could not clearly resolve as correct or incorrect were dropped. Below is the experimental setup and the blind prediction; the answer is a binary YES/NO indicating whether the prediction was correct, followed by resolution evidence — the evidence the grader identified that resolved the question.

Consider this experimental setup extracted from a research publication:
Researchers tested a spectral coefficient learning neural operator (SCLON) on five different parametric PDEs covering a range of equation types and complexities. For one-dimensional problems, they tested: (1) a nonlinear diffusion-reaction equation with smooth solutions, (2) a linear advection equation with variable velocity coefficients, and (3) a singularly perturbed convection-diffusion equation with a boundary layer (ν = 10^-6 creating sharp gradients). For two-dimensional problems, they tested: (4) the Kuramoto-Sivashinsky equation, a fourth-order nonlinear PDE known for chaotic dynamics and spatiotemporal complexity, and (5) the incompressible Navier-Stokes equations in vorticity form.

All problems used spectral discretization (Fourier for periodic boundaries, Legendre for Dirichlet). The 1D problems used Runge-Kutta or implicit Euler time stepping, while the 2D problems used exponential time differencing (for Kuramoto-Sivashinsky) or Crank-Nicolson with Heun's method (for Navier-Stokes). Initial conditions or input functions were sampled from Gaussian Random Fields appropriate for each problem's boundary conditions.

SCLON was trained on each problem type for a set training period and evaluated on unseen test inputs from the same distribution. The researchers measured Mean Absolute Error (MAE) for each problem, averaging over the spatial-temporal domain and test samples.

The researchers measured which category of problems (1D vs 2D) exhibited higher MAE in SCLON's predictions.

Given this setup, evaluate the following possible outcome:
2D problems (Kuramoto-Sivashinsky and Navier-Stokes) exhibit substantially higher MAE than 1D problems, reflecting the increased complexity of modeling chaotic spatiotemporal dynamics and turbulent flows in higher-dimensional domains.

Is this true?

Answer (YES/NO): YES